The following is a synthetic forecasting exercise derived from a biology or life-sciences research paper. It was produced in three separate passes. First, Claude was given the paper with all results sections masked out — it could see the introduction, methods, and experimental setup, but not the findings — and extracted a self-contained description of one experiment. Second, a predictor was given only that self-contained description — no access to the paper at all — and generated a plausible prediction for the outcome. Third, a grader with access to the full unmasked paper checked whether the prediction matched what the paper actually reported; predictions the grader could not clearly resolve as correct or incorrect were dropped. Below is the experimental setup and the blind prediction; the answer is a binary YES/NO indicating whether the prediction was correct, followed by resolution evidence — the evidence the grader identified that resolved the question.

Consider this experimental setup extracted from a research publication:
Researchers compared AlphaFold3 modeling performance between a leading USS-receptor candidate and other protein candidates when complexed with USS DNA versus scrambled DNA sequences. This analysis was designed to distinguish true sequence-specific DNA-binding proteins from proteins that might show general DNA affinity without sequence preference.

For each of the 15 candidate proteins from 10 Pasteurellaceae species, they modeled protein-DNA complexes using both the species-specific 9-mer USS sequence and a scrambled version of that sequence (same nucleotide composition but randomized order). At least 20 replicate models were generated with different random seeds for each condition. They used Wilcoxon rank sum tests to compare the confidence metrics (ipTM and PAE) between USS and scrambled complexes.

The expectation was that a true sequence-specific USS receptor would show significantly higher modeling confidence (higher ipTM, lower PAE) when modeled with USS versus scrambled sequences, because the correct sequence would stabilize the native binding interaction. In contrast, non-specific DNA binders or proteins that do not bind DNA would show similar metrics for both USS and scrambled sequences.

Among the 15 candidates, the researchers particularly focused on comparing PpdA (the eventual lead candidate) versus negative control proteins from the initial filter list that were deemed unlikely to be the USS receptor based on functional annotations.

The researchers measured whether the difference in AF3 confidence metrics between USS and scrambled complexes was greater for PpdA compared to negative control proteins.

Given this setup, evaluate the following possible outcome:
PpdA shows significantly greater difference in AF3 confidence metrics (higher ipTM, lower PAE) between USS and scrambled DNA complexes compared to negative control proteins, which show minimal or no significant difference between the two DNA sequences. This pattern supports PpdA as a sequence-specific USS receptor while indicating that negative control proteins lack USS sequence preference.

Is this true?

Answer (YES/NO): NO